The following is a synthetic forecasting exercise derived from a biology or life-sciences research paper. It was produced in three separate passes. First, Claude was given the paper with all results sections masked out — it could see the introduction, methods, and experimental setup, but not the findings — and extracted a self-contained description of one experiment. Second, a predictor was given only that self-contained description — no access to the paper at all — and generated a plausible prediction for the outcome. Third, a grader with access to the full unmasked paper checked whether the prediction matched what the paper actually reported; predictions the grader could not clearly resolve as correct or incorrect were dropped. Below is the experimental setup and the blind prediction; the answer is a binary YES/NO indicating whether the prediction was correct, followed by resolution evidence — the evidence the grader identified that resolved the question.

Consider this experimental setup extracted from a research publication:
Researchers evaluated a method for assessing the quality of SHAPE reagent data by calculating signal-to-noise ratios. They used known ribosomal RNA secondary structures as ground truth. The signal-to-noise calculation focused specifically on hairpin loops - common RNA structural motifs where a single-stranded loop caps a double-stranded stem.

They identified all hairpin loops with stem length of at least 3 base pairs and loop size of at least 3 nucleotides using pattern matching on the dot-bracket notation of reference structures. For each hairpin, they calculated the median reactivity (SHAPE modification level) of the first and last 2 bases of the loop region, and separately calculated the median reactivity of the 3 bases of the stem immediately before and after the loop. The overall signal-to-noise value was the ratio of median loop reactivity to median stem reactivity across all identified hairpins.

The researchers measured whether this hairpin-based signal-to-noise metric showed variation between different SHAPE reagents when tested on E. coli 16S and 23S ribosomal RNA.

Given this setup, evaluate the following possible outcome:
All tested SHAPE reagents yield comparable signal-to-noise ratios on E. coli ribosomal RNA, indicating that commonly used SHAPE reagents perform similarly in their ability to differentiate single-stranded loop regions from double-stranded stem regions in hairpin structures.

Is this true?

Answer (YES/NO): NO